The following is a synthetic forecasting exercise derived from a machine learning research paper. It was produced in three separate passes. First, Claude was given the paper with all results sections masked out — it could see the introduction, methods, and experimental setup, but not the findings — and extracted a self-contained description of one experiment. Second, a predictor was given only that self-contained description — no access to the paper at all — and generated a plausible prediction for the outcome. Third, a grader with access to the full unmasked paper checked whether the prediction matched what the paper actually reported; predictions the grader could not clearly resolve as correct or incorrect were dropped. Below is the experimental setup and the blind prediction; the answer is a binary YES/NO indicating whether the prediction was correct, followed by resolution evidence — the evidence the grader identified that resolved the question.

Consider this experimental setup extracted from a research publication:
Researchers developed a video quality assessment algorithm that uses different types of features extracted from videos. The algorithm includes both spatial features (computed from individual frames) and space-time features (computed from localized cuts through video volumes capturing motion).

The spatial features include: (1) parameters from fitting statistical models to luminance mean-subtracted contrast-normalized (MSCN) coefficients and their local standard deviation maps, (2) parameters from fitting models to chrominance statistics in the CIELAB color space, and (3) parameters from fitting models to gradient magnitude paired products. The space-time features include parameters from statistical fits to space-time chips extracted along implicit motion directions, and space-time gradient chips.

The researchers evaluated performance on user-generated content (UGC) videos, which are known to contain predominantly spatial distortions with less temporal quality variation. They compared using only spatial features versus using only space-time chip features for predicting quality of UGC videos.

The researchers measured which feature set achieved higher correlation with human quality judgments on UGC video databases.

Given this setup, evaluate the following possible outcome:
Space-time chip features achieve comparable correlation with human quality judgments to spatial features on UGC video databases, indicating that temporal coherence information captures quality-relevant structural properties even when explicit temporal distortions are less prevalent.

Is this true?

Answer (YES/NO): NO